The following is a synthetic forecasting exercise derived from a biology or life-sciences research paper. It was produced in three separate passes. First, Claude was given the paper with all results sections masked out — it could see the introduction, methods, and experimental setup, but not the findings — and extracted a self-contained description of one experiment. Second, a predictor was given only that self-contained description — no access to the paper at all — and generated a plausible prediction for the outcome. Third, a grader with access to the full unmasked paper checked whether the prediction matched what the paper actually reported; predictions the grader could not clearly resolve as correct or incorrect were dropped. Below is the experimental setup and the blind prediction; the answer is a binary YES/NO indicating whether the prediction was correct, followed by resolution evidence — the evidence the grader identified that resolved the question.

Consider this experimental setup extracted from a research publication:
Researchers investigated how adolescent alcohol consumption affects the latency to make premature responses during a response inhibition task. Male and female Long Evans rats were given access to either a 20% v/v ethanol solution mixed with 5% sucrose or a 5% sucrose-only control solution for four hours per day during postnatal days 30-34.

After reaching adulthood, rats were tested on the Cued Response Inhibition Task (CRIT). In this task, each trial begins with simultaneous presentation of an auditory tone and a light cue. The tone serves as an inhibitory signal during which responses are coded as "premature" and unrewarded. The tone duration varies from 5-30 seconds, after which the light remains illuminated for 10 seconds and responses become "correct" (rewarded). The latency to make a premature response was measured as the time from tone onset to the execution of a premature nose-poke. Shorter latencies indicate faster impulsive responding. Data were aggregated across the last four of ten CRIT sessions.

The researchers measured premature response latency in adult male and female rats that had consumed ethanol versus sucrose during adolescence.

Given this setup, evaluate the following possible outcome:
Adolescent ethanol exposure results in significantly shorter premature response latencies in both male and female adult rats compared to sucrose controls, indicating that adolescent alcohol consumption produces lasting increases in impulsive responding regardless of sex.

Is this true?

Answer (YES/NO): NO